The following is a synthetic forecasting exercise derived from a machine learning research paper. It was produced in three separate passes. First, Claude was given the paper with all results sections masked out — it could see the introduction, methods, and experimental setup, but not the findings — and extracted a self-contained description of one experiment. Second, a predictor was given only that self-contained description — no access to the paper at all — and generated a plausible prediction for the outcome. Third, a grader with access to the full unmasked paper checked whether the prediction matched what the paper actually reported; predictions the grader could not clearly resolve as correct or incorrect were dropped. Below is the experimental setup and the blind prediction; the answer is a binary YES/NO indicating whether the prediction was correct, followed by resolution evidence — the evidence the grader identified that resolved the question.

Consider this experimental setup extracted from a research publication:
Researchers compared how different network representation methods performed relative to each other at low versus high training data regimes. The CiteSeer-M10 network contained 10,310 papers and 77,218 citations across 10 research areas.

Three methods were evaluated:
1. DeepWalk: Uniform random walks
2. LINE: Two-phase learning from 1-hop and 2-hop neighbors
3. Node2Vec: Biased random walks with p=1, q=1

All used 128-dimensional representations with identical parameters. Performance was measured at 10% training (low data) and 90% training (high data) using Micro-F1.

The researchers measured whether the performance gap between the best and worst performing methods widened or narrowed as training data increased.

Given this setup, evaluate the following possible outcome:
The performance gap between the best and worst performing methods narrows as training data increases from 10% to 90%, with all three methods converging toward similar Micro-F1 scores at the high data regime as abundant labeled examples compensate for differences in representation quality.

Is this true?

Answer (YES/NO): NO